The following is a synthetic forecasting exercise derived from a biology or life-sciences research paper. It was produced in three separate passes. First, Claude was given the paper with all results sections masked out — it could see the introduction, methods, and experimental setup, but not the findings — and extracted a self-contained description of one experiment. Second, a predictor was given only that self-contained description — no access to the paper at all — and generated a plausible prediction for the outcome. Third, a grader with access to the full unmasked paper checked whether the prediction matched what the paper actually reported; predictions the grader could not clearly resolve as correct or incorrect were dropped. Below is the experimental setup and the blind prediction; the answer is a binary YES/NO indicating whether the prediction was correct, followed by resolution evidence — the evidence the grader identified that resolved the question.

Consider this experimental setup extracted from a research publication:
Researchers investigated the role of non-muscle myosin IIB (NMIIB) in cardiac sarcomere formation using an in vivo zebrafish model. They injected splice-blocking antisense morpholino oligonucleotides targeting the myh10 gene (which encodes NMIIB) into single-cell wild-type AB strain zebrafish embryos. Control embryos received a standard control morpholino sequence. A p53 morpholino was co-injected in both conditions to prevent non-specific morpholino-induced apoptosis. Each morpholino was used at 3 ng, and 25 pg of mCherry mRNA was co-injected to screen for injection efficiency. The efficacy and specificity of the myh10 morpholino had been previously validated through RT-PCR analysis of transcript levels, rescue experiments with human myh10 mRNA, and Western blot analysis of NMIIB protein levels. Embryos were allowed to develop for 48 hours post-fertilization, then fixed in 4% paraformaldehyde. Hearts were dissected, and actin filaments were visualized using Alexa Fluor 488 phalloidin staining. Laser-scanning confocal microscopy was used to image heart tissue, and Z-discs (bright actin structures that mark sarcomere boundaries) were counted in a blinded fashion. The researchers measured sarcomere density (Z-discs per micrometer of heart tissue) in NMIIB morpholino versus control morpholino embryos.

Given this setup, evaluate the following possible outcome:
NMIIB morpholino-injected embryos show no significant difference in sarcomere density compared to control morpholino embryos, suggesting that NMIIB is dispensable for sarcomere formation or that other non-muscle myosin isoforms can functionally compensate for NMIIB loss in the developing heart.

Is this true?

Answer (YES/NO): NO